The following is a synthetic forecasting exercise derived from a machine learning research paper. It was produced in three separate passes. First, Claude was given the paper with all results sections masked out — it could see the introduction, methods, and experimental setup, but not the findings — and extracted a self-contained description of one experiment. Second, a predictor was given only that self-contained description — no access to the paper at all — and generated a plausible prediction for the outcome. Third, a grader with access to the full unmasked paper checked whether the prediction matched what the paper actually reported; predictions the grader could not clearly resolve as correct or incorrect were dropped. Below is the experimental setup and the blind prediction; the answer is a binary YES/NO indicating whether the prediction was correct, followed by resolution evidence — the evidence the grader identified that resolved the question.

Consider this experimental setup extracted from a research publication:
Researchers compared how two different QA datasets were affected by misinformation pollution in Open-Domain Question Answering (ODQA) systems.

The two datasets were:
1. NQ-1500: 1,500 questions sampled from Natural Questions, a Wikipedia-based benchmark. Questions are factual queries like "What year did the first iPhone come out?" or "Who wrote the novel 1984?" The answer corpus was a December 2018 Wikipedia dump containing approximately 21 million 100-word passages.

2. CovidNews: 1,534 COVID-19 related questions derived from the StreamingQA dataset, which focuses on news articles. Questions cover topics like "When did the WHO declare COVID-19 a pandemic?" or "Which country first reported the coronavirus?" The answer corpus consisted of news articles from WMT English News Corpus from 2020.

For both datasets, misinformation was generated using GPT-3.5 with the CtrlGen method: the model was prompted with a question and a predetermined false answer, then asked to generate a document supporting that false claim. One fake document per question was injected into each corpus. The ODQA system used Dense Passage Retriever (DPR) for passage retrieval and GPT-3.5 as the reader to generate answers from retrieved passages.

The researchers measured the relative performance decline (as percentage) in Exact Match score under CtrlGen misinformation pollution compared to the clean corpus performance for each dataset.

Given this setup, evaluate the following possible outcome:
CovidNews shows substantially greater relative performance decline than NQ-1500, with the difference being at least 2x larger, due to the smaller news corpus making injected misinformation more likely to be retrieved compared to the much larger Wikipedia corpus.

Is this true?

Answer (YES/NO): NO